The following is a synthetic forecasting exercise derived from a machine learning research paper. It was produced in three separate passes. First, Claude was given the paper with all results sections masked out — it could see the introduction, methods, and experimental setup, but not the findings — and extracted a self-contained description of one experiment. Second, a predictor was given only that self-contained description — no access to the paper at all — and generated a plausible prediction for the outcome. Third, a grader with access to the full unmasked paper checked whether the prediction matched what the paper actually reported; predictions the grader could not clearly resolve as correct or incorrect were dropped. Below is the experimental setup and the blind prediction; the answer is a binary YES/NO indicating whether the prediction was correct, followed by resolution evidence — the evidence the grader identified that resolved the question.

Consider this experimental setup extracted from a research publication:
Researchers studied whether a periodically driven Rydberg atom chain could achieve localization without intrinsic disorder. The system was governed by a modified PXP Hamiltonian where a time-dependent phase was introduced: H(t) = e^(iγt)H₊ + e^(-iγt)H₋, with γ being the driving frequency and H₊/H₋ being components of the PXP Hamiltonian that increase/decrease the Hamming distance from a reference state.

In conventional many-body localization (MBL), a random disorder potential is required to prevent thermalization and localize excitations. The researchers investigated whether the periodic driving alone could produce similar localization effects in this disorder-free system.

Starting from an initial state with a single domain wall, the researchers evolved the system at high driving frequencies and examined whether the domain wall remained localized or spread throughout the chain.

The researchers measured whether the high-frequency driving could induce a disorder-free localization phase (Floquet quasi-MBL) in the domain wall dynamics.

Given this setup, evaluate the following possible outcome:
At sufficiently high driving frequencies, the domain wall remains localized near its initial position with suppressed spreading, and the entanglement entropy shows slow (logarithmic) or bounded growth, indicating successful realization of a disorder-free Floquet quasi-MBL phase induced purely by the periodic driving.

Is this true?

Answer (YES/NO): YES